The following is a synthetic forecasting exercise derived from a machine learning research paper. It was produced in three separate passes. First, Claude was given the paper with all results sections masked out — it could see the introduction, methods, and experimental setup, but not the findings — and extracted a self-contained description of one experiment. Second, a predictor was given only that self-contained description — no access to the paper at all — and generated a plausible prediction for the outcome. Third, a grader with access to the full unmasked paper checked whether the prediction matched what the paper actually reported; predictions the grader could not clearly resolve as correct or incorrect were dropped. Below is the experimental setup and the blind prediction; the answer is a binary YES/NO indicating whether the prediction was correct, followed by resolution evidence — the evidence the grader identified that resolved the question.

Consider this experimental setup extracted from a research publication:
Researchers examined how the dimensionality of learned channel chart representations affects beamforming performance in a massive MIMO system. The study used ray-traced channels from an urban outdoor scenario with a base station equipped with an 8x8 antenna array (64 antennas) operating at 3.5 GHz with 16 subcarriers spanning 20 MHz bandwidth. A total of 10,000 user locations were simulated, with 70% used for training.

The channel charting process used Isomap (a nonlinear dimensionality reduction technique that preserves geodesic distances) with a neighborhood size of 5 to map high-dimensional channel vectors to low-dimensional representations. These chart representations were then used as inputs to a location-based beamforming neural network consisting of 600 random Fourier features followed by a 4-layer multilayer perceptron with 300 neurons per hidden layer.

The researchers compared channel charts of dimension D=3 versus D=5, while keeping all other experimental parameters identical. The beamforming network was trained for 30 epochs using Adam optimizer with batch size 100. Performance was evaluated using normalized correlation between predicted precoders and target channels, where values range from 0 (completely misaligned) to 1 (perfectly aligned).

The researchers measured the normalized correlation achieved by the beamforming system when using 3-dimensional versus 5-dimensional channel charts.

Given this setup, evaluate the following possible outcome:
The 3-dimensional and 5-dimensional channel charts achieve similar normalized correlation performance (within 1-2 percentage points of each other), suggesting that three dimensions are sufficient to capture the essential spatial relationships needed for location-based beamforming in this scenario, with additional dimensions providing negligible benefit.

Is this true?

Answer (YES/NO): NO